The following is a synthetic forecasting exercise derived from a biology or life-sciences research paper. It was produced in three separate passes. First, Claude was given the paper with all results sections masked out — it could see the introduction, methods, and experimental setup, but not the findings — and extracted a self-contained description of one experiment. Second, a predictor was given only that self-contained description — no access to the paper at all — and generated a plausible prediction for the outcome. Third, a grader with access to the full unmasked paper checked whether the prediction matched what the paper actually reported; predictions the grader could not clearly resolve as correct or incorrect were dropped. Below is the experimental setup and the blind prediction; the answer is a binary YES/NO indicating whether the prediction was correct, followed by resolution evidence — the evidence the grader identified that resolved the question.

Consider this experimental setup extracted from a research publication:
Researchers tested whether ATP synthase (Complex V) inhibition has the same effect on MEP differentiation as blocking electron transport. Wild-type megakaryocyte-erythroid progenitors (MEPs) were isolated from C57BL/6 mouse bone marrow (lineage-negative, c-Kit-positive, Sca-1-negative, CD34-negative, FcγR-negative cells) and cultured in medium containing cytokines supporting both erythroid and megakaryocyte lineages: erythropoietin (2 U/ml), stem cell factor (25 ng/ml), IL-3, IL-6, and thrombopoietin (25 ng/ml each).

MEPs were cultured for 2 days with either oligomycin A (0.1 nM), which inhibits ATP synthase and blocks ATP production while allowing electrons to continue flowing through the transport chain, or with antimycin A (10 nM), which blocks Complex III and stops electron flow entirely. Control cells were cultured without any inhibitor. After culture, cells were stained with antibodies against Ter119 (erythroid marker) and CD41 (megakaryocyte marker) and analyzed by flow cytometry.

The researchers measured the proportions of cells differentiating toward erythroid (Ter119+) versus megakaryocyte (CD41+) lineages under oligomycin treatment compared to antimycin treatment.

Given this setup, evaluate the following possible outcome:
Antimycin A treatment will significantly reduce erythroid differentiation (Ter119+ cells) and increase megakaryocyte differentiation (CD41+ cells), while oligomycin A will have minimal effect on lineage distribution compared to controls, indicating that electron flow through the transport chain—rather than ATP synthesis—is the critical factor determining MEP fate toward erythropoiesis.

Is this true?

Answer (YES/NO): NO